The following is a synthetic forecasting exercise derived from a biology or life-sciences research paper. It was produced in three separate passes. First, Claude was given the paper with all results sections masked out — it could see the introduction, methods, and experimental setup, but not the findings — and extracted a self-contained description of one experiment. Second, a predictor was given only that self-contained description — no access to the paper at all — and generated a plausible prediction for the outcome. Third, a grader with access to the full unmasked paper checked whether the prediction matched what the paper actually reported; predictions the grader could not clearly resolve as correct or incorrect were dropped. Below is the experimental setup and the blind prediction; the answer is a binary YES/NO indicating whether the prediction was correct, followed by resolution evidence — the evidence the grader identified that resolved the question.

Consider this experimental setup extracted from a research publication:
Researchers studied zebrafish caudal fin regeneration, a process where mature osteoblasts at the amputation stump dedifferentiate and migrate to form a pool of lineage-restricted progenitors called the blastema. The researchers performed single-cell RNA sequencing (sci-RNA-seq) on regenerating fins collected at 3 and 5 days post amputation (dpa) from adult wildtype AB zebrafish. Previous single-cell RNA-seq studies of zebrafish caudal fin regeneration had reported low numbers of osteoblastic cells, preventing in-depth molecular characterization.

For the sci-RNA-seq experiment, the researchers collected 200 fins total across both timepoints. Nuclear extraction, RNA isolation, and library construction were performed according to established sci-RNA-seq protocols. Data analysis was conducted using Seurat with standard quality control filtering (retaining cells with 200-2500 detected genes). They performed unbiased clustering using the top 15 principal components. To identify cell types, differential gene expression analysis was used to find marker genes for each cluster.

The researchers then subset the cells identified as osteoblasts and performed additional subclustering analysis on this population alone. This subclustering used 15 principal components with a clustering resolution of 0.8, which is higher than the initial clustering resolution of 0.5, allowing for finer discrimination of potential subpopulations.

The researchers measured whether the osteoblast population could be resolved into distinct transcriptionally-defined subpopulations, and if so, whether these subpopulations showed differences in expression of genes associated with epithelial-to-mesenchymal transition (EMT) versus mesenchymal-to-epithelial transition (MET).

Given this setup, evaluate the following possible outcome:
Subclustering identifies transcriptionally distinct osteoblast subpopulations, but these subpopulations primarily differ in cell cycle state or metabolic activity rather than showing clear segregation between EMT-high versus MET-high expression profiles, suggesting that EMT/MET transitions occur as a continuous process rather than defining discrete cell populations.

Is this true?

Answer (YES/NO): NO